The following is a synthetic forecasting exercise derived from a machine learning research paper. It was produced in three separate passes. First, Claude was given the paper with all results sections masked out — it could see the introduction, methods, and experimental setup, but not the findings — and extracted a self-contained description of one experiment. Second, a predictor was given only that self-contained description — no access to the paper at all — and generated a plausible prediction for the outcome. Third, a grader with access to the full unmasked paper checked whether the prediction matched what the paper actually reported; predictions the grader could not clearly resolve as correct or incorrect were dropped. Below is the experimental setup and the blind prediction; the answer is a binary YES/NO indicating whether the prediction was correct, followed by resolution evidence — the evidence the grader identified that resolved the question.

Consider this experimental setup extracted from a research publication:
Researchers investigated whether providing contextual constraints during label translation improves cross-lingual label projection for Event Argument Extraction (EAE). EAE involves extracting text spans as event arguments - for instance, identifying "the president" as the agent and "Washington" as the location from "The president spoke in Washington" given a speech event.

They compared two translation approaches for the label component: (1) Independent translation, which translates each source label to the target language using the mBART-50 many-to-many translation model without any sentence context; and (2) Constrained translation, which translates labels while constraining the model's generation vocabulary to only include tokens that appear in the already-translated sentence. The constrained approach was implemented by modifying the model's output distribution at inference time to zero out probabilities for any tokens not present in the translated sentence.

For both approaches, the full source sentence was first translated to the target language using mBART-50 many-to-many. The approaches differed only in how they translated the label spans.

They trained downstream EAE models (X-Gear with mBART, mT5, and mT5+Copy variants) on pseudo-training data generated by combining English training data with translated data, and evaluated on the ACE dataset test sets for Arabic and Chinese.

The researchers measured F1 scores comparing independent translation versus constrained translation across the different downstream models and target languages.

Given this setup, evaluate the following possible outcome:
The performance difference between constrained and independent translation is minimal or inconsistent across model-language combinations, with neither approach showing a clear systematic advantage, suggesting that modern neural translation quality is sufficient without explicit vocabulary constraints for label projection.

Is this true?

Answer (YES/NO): NO